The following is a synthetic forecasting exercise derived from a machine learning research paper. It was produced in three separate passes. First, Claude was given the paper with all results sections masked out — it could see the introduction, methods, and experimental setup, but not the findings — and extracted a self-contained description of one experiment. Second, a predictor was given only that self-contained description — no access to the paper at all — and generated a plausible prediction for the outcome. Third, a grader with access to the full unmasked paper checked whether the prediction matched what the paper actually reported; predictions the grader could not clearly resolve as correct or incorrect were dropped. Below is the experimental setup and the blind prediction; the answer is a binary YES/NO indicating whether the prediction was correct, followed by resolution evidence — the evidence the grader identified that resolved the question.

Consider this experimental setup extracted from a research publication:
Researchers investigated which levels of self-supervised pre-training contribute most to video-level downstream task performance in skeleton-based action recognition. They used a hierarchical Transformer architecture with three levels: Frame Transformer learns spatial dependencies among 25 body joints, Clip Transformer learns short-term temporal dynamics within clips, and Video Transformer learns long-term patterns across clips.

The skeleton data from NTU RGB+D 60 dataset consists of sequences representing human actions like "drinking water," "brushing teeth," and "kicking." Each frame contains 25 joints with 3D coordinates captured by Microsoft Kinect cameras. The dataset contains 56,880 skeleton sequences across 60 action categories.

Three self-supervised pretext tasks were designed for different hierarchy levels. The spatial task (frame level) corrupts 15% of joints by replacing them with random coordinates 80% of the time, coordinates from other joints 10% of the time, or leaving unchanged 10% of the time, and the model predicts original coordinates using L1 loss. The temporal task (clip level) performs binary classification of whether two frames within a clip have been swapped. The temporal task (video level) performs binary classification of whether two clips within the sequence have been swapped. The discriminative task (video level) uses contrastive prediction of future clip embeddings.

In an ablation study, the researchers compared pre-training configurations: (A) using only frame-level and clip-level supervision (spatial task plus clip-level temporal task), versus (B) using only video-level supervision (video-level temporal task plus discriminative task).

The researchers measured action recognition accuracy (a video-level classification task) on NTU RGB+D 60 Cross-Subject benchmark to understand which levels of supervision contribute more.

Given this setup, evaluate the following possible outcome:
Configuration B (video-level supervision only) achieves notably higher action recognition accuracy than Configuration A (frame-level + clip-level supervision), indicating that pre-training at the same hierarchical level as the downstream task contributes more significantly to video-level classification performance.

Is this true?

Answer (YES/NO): NO